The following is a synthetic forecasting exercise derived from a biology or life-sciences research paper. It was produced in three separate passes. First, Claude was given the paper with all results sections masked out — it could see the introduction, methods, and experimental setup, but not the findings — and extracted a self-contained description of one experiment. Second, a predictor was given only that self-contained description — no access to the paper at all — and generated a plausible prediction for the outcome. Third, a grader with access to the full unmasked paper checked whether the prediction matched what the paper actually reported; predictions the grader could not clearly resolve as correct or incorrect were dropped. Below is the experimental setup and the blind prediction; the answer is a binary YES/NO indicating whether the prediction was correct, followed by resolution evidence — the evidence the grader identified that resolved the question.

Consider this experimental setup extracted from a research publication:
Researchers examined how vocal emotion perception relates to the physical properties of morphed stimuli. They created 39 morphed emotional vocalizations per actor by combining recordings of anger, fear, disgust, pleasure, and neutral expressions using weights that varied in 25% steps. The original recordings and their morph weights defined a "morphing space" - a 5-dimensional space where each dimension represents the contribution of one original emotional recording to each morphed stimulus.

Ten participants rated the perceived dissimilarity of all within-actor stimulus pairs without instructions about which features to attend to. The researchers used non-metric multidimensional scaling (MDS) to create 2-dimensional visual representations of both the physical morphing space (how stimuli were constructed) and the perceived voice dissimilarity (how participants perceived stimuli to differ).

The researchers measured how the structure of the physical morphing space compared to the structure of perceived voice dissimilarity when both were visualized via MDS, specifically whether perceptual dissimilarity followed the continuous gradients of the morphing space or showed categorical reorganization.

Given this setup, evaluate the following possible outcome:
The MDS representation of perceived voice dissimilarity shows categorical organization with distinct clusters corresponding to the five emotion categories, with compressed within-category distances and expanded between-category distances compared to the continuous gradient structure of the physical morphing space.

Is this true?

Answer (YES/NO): YES